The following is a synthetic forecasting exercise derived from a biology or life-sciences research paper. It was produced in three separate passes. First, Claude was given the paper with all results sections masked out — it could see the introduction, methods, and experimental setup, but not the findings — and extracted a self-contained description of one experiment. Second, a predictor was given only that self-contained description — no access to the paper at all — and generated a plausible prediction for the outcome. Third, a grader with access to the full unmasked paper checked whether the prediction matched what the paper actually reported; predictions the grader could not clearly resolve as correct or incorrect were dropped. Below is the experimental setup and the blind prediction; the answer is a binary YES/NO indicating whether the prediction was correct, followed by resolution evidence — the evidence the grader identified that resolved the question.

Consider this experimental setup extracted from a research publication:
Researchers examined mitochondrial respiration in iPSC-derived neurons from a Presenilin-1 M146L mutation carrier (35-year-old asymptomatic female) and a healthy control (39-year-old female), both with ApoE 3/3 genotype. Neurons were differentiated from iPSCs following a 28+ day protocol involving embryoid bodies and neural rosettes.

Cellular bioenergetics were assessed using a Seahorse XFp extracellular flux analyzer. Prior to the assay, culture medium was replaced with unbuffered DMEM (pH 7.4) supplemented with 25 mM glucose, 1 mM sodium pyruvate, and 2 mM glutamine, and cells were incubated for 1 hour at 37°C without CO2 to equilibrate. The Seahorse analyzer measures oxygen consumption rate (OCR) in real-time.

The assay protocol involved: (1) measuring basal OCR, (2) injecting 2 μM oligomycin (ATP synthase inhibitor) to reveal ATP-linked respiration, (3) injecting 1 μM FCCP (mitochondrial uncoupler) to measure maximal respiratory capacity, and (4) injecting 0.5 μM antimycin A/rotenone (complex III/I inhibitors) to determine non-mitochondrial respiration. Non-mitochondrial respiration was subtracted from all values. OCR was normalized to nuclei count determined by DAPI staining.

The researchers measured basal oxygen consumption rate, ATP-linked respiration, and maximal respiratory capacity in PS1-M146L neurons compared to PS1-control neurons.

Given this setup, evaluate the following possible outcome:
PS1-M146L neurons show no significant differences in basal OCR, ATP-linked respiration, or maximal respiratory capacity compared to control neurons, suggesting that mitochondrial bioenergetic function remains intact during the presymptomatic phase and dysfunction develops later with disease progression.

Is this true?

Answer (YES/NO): NO